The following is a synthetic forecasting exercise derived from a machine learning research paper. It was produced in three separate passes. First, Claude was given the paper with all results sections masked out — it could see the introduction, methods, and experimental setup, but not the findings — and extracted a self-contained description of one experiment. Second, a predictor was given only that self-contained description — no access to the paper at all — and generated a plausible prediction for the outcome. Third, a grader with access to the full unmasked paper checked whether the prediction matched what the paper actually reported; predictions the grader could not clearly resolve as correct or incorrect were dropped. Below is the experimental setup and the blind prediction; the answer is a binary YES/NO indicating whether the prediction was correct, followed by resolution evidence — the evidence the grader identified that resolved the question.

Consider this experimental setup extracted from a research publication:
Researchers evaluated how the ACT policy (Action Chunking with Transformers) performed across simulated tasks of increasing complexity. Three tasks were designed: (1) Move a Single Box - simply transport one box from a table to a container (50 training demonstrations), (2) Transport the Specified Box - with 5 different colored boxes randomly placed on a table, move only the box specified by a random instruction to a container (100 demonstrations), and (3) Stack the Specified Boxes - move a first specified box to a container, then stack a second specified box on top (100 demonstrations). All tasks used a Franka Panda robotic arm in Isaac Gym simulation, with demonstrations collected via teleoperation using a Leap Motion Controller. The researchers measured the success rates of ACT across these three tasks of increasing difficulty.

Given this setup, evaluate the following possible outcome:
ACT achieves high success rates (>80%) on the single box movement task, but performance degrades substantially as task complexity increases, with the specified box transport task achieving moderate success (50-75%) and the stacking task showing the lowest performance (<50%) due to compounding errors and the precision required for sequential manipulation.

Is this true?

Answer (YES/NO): NO